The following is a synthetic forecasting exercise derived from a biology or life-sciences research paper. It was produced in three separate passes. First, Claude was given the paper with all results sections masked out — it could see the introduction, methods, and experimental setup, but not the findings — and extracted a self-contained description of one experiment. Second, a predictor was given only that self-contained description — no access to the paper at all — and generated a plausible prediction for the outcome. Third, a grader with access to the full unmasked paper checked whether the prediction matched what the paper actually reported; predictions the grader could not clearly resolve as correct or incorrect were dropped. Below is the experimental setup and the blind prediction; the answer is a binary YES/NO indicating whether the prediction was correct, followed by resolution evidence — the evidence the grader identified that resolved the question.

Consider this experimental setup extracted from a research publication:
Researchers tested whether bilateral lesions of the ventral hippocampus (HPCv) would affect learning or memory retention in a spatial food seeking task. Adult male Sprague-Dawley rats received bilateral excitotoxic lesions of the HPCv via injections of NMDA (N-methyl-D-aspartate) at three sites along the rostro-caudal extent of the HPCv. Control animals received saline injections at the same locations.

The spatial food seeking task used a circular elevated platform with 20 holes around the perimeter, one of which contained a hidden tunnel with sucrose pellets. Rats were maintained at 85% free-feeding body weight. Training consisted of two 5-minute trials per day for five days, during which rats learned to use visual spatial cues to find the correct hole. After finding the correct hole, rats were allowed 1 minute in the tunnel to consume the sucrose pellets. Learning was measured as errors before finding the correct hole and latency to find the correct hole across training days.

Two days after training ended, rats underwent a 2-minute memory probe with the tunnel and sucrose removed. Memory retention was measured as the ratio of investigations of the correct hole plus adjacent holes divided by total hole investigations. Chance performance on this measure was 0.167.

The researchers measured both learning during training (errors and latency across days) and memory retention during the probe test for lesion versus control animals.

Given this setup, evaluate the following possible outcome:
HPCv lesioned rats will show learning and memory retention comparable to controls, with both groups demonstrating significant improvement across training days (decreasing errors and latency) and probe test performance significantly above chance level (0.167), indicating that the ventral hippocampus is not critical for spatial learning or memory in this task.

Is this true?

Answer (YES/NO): NO